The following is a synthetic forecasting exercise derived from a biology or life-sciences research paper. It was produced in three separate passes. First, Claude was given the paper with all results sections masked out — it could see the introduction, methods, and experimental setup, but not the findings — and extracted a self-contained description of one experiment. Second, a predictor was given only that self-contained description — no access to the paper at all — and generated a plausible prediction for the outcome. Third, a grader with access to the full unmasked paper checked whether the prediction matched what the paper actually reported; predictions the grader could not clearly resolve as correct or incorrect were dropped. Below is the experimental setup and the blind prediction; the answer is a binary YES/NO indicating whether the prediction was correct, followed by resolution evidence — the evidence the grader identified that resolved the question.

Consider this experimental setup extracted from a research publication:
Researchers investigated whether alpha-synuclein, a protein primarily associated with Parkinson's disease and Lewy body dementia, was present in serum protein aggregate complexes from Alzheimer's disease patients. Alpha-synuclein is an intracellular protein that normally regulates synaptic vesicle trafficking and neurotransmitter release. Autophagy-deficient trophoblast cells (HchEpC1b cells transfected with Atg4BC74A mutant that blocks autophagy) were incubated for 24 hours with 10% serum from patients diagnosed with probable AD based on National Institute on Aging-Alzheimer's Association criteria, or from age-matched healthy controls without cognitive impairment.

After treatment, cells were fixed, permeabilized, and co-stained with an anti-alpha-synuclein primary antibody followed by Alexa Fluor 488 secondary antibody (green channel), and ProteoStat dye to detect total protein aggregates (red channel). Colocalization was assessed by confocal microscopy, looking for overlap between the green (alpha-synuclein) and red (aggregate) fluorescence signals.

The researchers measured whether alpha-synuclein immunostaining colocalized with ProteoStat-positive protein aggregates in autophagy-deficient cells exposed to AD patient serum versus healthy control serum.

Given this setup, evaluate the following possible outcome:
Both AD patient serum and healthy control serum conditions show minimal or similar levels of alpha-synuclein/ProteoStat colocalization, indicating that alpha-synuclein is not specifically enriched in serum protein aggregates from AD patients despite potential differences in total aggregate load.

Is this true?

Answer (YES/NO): NO